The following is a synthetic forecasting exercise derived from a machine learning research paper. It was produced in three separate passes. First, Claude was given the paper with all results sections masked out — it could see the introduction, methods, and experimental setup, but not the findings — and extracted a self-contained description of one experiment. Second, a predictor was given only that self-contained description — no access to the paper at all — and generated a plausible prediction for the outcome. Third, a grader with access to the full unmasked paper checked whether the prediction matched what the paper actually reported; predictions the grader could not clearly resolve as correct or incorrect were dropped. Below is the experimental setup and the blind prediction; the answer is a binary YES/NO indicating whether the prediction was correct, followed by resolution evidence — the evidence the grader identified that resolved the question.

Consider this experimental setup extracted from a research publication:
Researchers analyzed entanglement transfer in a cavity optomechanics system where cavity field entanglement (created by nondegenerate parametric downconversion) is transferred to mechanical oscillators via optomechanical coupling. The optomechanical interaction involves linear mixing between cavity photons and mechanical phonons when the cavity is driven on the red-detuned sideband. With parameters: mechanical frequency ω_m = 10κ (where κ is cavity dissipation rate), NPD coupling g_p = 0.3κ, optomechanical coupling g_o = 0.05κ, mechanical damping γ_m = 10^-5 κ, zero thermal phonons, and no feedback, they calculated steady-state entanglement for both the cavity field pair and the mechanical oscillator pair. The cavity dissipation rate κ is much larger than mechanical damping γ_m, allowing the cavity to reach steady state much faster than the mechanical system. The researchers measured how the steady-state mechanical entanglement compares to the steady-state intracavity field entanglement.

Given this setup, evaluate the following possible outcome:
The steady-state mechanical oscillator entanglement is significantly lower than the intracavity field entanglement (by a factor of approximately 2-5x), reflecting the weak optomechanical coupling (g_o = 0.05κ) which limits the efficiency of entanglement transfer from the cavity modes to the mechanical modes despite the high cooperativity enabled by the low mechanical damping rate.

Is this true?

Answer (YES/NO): NO